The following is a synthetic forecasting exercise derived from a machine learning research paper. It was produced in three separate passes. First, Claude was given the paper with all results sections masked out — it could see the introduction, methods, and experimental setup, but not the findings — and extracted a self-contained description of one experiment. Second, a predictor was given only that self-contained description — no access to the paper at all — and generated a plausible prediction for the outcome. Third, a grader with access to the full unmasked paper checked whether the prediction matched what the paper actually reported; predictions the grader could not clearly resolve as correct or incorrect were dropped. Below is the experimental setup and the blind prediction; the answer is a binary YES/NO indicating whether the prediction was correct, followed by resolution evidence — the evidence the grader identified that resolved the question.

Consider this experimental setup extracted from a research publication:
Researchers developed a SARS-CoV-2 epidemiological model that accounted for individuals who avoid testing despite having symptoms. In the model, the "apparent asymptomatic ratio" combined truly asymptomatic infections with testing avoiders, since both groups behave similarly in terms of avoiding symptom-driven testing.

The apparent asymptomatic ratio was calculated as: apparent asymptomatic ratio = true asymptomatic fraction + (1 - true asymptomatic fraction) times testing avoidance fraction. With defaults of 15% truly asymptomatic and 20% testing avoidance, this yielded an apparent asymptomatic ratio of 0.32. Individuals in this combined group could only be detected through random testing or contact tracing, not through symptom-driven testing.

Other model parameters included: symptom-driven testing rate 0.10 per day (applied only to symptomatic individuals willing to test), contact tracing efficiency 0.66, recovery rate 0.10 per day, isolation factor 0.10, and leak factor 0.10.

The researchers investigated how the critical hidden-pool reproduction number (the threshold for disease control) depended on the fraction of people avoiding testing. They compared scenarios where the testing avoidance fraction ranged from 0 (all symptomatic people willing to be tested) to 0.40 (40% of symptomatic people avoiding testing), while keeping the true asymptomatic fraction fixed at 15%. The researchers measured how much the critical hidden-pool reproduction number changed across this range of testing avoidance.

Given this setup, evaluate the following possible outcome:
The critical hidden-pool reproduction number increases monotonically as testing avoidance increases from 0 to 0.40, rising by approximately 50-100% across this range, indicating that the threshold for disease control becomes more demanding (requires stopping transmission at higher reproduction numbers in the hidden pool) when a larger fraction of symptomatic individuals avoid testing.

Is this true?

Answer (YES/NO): NO